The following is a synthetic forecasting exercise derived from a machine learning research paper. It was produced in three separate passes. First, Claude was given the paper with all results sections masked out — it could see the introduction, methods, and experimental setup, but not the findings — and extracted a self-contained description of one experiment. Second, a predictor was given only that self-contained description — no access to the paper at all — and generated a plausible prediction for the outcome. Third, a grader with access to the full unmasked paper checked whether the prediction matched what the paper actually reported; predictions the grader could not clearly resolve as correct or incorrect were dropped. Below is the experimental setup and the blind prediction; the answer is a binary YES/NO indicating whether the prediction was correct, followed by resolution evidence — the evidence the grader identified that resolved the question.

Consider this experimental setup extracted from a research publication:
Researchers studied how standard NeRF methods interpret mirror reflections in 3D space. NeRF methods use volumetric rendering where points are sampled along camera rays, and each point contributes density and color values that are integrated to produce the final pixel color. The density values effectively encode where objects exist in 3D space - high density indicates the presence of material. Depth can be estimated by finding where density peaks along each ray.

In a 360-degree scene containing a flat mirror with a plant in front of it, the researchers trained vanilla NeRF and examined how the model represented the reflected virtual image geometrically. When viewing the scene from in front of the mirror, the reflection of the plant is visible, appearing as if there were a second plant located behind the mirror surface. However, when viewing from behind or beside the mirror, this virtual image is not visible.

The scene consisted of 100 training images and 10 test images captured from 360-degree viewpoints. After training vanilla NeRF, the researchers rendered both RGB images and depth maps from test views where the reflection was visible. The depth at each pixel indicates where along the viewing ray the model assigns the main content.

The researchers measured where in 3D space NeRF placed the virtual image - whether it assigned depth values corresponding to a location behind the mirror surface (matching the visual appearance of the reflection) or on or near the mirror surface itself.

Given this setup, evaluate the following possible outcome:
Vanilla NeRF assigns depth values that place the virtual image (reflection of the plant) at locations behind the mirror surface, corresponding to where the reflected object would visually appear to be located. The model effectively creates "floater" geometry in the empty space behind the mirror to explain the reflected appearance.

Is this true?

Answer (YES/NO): NO